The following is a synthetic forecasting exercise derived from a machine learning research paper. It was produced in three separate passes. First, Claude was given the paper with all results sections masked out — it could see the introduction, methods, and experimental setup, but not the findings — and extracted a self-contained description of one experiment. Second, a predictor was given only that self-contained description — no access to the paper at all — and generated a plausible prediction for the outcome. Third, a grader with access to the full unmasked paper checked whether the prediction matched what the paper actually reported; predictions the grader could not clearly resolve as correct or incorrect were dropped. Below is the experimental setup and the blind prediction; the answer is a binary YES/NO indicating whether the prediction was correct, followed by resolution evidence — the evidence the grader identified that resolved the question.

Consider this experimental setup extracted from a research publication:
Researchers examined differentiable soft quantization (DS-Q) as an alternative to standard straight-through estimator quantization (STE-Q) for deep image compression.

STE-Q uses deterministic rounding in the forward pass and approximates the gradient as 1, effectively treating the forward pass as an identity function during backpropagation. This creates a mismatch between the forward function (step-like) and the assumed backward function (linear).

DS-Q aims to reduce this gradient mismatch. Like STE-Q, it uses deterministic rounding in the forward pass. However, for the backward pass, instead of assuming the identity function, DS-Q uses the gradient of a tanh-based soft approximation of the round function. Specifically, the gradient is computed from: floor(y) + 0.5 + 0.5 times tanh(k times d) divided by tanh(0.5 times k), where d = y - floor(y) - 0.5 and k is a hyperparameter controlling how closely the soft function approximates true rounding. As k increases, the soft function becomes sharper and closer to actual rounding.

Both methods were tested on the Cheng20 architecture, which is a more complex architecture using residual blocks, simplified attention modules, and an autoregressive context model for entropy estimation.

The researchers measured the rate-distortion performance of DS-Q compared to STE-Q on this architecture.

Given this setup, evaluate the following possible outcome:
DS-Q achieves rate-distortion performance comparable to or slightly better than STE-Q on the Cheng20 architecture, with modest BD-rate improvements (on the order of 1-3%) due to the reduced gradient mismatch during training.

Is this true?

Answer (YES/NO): NO